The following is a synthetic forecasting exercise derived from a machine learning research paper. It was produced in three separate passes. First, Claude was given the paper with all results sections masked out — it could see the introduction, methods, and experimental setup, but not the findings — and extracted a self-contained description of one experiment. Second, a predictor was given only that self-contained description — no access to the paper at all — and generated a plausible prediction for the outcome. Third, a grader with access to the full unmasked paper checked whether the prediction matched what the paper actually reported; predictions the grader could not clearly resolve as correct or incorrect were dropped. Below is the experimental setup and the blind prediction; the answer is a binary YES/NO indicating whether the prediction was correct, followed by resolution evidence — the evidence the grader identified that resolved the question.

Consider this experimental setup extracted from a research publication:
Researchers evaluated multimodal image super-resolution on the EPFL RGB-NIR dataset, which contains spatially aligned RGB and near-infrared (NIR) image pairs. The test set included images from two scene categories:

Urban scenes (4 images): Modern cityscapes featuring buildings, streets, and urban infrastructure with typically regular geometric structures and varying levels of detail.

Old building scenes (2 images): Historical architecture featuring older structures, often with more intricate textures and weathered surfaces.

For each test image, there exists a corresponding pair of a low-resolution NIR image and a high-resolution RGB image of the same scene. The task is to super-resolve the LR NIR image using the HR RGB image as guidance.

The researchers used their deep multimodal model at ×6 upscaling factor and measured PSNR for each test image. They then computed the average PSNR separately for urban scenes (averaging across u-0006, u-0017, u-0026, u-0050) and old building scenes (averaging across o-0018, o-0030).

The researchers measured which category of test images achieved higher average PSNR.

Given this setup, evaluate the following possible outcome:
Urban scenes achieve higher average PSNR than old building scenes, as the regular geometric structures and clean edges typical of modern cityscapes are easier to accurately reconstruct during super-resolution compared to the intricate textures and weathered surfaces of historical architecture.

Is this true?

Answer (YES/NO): YES